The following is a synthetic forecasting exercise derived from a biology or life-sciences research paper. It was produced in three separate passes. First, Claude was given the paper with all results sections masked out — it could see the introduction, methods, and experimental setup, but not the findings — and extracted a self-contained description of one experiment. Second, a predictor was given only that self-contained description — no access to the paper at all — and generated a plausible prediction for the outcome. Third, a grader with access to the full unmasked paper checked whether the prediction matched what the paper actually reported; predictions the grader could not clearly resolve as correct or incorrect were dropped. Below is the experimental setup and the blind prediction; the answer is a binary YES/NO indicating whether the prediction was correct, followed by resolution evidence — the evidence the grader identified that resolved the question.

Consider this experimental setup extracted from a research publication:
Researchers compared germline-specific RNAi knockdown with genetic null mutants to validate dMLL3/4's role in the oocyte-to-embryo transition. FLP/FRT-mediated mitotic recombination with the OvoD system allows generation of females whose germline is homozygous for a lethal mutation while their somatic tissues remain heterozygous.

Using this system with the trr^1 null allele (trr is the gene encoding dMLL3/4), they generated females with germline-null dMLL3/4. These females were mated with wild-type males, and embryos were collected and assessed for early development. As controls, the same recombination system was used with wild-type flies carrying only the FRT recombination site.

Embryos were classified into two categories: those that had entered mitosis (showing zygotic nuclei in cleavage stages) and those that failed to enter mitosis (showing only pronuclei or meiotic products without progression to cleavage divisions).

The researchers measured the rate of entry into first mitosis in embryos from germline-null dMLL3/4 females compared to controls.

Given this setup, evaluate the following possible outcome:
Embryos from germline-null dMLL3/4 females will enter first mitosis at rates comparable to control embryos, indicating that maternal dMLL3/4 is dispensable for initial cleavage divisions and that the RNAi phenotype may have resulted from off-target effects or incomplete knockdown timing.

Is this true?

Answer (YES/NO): NO